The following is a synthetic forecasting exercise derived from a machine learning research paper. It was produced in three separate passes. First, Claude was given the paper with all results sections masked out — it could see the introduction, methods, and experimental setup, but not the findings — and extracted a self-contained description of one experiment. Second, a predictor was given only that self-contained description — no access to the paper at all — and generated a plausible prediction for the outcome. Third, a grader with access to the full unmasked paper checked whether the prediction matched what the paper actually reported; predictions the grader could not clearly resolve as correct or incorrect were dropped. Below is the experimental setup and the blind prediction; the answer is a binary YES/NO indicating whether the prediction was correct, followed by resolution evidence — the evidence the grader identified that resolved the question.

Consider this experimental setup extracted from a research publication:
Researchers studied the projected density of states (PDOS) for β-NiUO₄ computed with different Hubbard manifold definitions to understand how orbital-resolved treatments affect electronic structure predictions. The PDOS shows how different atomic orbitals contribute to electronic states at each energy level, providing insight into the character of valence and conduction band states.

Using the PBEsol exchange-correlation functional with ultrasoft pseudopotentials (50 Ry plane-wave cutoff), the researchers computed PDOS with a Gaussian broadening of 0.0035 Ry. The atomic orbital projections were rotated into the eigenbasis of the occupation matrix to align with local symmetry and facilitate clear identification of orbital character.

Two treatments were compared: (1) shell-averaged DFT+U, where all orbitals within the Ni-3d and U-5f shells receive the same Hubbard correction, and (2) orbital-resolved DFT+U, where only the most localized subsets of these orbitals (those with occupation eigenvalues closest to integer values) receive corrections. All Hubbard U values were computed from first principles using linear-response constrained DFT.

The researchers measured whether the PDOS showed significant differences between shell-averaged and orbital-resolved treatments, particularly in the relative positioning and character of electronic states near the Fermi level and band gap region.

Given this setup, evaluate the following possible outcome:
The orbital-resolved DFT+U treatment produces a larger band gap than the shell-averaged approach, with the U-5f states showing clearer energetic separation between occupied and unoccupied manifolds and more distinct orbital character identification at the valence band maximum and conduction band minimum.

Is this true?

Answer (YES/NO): NO